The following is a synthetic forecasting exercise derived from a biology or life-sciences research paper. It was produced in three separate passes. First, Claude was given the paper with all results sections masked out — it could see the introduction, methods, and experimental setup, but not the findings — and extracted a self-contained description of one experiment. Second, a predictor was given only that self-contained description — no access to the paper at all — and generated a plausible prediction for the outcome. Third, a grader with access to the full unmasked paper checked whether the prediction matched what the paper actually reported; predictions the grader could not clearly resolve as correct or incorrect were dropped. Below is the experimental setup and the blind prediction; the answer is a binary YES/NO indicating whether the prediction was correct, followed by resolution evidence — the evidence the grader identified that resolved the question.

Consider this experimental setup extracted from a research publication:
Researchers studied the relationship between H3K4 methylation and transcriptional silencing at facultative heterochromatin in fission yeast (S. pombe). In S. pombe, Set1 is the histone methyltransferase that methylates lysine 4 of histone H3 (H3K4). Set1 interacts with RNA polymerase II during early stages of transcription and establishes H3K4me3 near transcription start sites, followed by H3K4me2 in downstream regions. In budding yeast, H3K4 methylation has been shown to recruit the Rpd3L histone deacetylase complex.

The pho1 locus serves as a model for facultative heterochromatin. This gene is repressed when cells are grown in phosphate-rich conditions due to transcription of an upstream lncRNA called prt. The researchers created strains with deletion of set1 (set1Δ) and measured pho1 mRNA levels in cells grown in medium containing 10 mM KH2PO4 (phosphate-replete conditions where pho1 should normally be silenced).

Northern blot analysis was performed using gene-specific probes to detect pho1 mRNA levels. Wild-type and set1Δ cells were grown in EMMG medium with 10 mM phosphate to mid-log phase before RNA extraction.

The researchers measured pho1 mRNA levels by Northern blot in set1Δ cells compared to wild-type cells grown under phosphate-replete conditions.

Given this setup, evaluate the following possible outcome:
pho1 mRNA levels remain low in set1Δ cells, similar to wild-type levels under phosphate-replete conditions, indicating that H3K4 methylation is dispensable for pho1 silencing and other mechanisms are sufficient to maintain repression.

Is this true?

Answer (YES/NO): NO